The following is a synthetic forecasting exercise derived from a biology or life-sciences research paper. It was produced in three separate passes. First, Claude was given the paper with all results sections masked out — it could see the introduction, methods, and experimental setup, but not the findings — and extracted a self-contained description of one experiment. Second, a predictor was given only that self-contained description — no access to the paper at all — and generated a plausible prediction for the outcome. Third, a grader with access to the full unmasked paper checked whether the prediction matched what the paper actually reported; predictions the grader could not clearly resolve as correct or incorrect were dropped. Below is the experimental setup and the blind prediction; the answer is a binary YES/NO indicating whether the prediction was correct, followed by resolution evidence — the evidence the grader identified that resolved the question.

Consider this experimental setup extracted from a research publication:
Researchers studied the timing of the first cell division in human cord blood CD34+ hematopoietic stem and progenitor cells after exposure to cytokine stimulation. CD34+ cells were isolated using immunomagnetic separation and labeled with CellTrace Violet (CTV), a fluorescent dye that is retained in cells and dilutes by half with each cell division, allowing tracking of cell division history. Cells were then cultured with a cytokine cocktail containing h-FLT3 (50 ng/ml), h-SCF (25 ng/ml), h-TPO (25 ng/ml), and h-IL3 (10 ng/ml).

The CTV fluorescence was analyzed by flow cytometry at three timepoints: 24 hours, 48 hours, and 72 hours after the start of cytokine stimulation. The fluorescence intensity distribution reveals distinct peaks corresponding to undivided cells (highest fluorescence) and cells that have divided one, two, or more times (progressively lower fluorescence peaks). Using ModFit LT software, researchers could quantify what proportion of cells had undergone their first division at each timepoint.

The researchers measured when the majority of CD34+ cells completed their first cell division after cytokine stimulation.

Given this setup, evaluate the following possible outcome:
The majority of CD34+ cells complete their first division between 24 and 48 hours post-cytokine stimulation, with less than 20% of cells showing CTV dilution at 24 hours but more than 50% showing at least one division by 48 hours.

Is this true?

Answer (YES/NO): NO